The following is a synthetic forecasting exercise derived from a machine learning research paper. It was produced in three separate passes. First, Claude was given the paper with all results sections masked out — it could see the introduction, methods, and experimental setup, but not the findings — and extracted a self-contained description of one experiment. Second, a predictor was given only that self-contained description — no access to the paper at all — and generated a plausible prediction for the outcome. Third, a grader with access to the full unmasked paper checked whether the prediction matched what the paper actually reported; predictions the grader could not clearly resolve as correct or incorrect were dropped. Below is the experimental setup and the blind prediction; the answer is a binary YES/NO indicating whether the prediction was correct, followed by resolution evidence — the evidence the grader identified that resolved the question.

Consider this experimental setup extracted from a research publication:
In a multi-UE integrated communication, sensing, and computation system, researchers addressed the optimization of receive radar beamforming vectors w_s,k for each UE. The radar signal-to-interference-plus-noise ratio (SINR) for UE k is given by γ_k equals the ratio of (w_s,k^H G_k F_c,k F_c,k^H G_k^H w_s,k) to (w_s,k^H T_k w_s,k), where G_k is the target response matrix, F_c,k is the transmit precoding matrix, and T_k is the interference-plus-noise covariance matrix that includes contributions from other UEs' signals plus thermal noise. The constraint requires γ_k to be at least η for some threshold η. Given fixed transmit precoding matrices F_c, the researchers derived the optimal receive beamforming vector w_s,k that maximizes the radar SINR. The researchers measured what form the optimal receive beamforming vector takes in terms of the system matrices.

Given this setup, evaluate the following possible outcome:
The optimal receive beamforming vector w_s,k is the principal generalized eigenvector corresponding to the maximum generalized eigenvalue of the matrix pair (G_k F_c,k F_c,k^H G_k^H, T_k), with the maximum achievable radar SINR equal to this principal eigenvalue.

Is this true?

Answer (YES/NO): YES